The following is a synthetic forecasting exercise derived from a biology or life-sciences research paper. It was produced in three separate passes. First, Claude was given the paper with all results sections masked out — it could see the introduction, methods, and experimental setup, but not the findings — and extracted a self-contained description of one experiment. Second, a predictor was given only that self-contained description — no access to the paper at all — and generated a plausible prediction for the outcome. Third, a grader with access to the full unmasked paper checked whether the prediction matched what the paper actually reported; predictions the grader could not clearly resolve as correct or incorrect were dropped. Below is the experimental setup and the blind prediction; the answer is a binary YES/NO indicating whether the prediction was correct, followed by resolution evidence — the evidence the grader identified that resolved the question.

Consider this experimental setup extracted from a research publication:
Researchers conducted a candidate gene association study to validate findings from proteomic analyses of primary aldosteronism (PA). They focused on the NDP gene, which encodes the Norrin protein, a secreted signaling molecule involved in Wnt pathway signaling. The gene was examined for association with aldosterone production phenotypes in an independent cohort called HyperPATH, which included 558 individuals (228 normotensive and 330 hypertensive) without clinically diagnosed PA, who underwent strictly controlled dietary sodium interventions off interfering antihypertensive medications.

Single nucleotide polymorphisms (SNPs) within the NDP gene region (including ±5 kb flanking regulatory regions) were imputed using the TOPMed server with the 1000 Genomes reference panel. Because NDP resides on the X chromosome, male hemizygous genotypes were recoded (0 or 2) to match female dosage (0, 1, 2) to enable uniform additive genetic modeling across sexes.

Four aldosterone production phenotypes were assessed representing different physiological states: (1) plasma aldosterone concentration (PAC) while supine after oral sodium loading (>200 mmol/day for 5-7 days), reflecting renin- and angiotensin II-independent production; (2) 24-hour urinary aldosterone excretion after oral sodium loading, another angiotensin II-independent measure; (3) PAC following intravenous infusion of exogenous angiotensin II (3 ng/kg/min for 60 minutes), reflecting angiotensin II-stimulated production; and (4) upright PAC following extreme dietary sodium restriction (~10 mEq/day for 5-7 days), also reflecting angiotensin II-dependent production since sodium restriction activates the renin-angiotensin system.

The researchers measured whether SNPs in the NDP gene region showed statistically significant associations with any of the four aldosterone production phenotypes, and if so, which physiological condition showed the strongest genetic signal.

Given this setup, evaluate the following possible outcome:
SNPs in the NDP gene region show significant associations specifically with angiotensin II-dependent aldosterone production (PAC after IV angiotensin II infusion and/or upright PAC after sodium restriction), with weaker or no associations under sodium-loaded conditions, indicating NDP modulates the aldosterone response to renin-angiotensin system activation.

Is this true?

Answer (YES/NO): NO